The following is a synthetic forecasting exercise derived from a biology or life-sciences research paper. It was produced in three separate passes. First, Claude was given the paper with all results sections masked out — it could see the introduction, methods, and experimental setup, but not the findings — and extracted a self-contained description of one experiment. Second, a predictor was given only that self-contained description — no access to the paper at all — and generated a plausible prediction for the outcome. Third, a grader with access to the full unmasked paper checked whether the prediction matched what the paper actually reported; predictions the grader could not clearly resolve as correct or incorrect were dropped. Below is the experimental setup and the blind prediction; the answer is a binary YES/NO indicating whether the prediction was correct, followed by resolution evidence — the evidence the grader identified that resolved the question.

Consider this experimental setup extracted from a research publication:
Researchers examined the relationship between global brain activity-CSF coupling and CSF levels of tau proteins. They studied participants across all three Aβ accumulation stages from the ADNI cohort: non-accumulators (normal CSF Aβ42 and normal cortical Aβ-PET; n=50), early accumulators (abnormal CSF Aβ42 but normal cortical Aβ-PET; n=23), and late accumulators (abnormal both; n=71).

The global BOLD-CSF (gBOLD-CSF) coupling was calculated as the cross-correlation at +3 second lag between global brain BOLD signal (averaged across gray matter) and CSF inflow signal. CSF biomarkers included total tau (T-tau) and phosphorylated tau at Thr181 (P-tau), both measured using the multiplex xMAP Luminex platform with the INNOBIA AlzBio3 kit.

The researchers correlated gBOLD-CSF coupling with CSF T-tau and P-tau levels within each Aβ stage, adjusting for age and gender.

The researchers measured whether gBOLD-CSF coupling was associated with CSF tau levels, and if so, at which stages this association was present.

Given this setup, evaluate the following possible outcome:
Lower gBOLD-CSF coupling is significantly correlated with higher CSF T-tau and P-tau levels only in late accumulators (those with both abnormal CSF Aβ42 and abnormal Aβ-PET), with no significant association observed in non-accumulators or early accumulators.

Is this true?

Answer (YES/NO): NO